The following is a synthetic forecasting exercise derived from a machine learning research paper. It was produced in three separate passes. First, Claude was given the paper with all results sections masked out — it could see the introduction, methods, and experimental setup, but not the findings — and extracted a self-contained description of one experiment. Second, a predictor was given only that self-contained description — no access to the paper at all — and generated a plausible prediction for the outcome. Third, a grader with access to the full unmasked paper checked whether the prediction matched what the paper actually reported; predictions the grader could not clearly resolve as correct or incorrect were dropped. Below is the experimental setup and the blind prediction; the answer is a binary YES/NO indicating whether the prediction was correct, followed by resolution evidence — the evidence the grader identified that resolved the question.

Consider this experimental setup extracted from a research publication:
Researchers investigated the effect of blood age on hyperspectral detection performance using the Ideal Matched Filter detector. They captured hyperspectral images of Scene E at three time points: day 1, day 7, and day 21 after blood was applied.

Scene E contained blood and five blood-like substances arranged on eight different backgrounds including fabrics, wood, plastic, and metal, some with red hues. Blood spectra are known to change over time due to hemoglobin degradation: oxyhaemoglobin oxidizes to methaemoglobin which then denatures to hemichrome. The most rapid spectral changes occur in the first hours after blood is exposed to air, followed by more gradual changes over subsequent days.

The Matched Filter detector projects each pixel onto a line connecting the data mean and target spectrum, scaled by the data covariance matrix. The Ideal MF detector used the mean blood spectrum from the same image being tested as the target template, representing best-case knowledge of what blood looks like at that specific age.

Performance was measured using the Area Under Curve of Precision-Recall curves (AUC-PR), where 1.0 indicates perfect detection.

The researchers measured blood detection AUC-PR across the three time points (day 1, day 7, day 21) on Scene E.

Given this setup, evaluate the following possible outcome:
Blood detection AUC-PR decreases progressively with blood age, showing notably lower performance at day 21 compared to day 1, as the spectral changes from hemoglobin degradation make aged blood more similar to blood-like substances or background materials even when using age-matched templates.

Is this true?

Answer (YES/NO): YES